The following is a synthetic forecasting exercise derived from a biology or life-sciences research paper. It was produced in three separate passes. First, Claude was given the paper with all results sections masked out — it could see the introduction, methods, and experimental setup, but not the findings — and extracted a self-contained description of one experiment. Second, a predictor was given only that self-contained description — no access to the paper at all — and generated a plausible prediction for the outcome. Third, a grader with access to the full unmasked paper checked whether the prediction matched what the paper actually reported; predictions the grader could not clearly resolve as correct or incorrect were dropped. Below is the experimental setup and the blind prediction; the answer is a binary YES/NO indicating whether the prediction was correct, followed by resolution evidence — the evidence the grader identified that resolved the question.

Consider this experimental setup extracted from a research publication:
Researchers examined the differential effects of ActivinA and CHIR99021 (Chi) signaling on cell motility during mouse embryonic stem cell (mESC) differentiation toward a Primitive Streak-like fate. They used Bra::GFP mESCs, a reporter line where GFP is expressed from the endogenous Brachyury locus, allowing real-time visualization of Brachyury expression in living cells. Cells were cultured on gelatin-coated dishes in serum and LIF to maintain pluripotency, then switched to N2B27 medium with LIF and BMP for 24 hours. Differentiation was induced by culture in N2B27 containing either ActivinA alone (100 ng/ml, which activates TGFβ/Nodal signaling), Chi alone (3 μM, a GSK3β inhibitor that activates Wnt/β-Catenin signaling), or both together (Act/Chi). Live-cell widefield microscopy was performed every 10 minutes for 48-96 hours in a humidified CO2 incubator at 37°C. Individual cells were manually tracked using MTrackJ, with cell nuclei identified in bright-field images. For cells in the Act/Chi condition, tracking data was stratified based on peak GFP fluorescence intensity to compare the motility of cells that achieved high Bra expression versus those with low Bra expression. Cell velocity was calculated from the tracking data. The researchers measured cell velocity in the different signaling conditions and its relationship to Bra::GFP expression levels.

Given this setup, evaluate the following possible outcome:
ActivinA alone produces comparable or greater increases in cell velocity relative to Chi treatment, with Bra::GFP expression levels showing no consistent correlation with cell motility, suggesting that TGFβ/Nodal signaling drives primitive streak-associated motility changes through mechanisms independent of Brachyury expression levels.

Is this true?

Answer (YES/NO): NO